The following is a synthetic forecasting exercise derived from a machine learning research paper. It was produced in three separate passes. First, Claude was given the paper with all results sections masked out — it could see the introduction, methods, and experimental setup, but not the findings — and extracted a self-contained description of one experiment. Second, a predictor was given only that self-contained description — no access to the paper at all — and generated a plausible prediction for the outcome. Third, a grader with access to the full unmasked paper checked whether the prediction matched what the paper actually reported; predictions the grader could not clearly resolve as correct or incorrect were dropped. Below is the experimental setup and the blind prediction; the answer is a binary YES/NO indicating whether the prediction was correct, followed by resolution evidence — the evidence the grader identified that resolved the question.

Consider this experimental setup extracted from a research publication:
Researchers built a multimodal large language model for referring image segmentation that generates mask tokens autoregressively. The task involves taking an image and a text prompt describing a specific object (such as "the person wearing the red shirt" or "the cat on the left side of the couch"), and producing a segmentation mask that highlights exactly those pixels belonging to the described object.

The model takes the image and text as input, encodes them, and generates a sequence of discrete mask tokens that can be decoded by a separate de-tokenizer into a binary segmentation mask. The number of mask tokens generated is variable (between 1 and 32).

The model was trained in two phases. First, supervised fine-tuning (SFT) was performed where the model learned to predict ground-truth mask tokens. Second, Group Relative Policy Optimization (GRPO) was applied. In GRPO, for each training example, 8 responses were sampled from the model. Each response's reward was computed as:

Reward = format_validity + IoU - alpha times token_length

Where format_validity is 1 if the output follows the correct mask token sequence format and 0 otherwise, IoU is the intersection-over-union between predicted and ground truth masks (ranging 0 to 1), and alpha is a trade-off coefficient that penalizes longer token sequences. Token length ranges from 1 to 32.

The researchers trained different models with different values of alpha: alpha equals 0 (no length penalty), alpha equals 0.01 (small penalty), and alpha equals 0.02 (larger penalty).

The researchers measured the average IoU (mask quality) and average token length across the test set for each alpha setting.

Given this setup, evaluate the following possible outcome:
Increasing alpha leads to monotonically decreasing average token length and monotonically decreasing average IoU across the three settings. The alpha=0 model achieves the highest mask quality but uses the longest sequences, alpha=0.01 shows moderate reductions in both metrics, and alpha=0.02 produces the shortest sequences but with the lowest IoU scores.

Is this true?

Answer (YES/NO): NO